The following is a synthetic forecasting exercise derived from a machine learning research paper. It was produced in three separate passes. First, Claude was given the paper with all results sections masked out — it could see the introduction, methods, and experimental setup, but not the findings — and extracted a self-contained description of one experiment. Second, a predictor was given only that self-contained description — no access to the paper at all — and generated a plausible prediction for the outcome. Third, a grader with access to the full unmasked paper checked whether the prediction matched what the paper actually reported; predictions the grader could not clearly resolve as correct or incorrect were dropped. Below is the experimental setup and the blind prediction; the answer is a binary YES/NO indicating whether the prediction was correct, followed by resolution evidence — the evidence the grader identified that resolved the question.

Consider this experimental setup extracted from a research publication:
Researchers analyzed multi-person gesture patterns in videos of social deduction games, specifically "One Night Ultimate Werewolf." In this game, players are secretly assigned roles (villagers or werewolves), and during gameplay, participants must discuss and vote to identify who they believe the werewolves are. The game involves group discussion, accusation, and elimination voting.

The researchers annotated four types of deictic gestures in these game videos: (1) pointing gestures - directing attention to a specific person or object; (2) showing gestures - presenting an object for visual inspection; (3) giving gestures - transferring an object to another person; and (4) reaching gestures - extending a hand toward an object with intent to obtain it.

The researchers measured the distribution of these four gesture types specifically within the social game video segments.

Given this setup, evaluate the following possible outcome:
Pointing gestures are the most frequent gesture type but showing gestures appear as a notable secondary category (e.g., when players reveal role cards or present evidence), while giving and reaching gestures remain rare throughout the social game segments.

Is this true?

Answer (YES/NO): NO